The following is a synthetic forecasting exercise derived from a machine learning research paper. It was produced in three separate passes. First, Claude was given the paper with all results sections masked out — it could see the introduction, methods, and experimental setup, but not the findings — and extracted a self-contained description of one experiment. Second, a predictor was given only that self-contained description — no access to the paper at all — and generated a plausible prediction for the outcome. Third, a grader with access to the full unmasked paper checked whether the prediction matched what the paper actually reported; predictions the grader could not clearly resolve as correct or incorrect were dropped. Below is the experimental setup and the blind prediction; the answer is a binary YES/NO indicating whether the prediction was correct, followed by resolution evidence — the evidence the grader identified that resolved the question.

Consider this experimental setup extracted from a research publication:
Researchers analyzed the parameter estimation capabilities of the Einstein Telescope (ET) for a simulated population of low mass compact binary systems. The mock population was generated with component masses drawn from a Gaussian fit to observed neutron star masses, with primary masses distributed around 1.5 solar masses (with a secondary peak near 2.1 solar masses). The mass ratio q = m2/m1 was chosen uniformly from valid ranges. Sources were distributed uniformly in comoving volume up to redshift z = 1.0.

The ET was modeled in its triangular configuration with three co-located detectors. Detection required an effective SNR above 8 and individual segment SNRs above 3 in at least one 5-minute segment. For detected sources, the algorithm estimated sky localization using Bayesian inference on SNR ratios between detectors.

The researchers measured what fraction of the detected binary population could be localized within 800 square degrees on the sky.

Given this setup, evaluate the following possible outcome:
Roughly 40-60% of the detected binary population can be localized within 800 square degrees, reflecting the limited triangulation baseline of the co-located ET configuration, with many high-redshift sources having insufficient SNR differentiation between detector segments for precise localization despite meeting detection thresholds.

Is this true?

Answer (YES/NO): NO